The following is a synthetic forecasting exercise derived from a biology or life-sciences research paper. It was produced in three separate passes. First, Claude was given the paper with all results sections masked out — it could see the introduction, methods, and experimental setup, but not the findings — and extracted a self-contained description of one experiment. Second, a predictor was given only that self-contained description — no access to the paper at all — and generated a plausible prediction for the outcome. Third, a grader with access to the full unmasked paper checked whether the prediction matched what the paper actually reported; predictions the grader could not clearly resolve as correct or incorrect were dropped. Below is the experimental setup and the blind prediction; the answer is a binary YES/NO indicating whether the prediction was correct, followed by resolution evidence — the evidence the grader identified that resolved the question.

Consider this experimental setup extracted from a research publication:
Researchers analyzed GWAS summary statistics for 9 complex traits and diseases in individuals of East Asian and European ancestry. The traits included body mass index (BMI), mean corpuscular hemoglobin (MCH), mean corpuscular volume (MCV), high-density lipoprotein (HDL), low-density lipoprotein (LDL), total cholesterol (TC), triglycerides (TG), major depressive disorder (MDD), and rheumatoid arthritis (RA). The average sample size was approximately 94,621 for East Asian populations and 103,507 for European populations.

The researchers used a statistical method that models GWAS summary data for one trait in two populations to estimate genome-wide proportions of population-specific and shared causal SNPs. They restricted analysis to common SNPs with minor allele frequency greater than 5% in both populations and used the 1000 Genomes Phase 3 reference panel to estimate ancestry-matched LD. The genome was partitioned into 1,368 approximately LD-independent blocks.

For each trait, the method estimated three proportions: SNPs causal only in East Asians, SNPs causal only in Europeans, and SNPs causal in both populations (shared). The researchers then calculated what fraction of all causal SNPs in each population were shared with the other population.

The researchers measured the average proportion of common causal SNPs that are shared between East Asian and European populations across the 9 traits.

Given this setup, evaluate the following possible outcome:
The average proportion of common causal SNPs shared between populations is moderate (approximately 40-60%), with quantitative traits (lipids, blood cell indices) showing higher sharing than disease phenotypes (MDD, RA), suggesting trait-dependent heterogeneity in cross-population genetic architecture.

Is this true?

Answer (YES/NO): NO